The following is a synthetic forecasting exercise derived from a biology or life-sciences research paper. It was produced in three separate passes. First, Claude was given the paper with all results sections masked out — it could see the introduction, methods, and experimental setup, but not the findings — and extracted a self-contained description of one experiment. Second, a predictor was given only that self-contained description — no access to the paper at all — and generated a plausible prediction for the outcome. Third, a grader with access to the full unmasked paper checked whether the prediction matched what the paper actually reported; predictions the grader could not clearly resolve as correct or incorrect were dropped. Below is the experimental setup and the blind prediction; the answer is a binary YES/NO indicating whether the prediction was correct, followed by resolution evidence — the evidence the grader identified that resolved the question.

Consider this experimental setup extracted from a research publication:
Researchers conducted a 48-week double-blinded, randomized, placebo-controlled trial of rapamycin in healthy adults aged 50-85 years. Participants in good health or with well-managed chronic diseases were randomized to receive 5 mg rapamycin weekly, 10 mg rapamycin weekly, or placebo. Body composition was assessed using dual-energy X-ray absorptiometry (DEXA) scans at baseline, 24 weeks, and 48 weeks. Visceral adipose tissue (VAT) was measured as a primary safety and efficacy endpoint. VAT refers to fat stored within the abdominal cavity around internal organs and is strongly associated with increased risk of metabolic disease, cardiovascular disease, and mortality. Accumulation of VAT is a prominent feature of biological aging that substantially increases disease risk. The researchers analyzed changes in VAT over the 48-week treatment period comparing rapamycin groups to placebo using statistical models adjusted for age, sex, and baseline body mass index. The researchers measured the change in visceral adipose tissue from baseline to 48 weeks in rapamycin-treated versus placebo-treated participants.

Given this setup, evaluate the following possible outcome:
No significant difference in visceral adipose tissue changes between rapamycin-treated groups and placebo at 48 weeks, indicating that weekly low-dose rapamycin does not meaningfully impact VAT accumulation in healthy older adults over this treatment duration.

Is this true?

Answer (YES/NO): YES